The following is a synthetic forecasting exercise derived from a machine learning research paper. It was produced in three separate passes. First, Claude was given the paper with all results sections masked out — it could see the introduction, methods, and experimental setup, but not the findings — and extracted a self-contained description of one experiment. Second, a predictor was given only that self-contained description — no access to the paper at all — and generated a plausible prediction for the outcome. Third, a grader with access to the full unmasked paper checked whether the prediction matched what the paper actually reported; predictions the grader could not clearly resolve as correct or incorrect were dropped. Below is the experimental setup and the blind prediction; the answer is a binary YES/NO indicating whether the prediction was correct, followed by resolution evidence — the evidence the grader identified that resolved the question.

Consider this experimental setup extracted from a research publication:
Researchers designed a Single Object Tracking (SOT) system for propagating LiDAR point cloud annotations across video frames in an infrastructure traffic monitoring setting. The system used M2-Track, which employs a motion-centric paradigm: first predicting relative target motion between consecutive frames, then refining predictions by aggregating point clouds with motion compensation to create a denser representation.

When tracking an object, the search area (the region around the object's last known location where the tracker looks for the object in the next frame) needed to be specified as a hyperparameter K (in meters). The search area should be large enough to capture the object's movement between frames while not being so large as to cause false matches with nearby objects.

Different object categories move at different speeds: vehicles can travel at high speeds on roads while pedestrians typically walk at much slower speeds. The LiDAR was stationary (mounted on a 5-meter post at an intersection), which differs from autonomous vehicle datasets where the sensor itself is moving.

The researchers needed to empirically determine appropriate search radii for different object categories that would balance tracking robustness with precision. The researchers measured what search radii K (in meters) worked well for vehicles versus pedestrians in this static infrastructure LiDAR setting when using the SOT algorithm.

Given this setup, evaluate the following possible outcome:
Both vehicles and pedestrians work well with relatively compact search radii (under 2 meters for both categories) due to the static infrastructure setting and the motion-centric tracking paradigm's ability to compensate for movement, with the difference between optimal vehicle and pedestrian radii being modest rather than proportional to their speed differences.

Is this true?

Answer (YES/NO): NO